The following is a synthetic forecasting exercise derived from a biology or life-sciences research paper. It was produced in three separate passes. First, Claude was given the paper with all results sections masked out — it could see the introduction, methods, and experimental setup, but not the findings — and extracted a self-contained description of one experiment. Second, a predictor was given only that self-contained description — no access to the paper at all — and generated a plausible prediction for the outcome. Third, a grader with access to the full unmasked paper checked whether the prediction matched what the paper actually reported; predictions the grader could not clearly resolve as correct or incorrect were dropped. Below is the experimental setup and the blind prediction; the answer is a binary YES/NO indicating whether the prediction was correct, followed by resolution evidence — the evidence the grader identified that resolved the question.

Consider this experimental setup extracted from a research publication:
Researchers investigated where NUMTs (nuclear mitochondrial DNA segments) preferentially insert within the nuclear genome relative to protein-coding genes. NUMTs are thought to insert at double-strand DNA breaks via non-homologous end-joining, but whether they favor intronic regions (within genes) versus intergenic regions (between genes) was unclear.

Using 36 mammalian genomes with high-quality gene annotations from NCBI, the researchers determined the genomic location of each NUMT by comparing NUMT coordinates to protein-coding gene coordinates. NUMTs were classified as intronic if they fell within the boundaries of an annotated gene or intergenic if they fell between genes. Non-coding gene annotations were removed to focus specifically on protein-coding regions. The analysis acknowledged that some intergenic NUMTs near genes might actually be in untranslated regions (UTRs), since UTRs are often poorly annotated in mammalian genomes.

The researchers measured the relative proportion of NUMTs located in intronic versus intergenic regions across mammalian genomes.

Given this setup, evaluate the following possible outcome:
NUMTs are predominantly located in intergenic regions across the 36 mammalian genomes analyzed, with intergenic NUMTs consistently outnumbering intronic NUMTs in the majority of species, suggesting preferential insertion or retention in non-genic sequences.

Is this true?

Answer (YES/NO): YES